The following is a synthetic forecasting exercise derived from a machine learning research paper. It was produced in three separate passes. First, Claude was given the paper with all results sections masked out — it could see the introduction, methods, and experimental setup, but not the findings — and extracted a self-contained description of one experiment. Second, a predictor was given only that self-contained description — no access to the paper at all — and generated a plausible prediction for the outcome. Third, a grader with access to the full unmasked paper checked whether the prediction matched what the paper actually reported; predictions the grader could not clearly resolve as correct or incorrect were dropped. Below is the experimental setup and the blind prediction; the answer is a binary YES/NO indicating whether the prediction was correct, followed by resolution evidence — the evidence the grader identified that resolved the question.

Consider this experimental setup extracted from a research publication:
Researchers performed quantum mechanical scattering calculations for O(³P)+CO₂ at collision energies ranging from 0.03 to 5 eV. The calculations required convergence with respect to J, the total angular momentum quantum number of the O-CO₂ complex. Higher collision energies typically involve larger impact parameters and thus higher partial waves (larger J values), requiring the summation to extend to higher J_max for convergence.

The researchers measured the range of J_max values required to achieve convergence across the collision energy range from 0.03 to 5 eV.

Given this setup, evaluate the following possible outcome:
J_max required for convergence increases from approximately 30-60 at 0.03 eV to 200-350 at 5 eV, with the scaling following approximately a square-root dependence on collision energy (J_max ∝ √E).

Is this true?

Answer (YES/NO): NO